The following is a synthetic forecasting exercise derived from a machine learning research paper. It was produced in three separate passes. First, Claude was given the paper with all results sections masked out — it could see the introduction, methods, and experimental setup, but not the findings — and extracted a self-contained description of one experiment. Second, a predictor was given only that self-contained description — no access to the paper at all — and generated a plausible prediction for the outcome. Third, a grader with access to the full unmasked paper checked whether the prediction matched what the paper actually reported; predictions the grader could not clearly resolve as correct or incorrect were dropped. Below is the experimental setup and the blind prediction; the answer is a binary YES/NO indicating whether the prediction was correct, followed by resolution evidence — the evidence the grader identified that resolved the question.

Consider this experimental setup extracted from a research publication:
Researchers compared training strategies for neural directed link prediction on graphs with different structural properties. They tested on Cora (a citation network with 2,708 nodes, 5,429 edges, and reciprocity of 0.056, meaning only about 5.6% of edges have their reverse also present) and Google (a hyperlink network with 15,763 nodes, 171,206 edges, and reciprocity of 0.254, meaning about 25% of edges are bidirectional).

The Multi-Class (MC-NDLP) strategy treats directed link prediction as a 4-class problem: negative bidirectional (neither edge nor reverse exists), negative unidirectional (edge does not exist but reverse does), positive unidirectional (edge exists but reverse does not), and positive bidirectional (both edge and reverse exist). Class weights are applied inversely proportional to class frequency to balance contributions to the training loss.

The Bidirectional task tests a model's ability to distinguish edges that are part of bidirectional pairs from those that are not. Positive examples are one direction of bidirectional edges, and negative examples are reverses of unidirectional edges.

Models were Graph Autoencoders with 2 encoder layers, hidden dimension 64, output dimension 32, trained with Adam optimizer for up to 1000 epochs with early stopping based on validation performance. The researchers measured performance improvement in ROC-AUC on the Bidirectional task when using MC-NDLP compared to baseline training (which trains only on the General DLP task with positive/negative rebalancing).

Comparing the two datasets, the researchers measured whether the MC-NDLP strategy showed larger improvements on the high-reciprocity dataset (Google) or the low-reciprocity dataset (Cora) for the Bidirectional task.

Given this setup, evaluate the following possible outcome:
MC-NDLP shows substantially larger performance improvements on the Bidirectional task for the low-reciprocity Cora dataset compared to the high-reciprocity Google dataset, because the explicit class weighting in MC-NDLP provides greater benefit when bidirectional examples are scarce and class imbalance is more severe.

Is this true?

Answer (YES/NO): NO